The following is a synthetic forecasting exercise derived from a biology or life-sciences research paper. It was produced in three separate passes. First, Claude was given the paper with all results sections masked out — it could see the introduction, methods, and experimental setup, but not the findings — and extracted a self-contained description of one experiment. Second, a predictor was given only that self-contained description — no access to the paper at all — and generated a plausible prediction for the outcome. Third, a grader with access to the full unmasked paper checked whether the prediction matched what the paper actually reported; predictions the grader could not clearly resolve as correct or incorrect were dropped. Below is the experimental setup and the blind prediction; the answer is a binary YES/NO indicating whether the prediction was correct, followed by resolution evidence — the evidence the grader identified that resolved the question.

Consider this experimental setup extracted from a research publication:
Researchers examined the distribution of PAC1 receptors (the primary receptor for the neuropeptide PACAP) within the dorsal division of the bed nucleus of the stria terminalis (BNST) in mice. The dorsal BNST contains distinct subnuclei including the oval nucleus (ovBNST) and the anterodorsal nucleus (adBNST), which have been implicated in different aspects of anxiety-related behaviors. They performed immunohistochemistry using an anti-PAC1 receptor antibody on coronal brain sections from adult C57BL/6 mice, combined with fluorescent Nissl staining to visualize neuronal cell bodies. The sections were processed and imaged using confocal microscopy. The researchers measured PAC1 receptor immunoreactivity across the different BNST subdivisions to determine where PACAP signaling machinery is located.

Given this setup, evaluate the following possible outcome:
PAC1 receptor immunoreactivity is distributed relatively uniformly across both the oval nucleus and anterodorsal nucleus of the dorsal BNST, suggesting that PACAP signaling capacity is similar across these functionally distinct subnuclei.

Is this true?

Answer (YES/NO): NO